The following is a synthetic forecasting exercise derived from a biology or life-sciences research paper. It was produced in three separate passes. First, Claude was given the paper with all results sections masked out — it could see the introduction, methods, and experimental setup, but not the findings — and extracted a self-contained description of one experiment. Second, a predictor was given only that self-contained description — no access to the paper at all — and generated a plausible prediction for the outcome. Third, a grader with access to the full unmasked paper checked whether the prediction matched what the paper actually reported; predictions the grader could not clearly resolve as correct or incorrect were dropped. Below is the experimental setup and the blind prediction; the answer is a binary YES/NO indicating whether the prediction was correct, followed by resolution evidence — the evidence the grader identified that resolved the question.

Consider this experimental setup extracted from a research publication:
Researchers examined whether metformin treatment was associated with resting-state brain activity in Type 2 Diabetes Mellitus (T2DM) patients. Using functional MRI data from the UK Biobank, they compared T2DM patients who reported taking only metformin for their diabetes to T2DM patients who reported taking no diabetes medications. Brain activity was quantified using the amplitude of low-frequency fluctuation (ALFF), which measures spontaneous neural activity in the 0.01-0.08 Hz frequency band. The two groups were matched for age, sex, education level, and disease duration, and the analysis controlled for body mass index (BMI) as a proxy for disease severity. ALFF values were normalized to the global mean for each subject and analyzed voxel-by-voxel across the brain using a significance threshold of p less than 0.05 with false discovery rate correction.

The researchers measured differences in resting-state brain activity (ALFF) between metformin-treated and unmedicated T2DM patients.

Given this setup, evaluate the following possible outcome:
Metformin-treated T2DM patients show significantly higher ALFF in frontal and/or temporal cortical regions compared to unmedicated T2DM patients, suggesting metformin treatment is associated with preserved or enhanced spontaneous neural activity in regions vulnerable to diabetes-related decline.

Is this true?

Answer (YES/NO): NO